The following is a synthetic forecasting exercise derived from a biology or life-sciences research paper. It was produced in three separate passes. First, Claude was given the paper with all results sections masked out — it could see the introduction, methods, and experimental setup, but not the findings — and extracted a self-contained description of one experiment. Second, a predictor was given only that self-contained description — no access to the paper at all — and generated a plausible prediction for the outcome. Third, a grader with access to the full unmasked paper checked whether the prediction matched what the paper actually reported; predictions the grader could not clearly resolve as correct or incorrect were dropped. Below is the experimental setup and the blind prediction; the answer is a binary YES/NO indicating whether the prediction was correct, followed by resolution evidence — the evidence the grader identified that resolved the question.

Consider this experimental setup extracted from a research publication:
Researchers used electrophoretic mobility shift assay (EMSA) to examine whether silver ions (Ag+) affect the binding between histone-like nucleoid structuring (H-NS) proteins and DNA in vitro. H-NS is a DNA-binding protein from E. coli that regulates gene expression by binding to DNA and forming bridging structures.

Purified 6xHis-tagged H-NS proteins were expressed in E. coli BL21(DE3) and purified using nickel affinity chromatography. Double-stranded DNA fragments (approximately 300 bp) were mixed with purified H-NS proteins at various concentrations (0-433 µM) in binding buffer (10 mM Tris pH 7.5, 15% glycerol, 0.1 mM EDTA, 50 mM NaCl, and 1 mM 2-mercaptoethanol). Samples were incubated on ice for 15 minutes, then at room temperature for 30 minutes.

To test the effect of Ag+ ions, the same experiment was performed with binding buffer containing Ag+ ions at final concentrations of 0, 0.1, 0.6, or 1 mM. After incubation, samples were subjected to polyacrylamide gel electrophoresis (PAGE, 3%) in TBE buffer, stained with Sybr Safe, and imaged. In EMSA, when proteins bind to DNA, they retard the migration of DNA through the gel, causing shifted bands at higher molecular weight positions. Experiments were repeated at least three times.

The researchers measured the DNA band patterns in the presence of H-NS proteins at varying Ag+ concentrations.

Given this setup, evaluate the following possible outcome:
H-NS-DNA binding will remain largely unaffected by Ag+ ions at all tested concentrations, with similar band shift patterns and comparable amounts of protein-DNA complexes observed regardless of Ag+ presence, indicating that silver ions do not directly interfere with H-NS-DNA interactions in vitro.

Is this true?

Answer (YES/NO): NO